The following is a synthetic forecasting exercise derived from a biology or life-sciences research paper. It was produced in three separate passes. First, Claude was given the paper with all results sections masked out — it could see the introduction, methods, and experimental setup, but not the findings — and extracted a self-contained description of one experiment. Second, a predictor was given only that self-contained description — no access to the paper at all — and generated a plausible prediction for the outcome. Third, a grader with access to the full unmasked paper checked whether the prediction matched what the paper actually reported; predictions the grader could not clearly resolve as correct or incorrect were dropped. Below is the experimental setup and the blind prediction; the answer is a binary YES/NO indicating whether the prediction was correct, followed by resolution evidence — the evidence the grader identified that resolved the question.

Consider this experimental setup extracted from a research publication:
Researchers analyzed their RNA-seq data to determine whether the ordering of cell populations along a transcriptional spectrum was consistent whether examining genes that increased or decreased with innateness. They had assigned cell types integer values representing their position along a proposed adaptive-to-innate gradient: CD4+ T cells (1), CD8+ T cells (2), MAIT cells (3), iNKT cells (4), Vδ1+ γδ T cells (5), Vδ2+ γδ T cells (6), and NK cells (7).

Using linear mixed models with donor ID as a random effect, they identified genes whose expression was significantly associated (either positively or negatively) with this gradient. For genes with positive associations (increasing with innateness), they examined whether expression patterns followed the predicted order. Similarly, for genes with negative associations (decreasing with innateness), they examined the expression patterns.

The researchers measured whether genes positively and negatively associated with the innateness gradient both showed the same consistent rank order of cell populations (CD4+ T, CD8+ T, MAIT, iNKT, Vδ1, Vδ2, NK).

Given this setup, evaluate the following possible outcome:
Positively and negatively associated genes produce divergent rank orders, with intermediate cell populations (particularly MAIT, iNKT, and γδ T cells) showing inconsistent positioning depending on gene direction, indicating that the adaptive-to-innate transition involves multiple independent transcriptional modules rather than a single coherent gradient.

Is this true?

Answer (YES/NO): NO